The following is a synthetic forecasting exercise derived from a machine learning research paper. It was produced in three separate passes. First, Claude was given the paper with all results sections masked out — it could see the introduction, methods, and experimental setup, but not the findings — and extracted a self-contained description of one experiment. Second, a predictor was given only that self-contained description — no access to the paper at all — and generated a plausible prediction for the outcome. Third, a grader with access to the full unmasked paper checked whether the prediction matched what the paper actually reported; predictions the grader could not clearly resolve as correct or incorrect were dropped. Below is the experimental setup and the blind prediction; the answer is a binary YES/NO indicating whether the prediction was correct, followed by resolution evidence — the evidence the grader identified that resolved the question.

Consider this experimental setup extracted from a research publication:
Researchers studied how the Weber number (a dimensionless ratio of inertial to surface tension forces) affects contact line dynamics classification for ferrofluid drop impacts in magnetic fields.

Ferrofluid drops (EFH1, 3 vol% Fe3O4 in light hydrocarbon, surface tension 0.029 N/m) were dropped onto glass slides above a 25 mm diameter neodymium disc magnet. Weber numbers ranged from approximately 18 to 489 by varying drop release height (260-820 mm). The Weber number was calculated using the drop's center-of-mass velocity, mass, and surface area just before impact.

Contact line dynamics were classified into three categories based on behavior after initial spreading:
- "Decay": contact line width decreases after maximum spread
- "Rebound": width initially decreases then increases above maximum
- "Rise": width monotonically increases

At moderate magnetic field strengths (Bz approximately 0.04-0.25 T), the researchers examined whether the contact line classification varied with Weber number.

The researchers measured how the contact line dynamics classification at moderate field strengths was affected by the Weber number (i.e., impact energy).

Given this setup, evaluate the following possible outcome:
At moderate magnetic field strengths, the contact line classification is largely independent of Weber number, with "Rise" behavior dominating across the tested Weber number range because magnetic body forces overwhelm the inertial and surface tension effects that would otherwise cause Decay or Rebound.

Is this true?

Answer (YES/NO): NO